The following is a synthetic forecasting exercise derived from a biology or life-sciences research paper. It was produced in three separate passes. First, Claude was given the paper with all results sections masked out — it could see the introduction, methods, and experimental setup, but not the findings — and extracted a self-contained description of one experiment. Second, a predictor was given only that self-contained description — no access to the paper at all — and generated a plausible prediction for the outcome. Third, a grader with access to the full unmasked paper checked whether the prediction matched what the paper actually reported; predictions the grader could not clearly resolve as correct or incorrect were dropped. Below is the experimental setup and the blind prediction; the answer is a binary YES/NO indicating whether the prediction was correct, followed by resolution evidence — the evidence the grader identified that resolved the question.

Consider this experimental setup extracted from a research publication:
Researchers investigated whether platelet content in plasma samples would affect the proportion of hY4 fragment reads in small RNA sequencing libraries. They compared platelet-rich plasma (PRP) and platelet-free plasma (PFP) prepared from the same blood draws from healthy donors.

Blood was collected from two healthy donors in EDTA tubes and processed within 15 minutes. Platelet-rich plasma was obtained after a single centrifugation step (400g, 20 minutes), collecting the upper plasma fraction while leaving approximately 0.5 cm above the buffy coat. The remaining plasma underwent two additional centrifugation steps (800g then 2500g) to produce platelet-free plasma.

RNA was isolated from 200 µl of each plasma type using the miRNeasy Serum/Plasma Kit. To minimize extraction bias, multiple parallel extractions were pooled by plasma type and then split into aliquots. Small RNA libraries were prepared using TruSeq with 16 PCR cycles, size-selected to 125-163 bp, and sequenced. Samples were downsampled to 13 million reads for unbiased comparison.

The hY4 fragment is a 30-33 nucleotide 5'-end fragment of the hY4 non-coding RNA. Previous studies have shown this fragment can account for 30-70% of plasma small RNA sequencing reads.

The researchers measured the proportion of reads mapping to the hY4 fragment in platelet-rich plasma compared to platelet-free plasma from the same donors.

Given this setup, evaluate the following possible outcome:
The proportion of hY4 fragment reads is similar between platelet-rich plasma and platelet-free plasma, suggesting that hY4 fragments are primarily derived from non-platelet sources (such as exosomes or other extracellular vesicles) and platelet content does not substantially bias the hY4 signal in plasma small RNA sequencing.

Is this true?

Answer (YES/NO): NO